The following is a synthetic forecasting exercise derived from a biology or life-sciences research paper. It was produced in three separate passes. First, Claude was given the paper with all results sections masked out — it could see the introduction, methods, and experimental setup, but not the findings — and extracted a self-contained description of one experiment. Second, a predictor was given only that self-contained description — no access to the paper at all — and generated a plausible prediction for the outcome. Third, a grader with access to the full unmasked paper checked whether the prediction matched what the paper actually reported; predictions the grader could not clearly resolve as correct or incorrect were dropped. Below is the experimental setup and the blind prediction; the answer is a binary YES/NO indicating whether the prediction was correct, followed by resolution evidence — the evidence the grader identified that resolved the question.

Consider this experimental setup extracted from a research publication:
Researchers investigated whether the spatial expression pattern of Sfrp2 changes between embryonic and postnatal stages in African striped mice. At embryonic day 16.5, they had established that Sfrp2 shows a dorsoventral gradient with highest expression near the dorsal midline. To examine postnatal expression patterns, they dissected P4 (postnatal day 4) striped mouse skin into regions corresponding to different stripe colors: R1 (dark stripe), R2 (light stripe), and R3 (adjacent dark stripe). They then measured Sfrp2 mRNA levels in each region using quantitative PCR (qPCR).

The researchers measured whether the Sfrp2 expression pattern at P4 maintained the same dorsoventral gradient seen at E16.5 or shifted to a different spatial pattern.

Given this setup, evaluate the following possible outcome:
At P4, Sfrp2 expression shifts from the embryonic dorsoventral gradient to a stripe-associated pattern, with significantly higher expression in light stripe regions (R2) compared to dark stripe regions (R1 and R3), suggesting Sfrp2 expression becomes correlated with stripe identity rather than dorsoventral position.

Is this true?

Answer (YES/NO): NO